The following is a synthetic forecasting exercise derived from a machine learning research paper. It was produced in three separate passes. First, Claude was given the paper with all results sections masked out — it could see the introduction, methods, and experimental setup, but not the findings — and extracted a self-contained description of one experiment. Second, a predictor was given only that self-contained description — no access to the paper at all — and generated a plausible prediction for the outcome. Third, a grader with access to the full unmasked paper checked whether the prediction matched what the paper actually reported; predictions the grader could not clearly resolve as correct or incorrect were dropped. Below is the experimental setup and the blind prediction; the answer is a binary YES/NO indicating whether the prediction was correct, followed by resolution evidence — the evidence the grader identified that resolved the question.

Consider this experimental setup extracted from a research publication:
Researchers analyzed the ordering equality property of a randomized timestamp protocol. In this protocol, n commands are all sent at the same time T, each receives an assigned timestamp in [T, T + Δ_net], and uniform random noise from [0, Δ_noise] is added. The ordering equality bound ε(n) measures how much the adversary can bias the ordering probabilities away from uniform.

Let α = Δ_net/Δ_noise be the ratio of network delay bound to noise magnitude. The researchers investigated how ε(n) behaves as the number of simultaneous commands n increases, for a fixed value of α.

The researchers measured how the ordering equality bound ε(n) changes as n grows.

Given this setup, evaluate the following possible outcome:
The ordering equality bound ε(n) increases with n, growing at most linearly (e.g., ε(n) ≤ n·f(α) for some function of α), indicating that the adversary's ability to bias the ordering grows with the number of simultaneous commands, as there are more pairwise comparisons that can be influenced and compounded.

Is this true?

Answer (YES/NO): NO